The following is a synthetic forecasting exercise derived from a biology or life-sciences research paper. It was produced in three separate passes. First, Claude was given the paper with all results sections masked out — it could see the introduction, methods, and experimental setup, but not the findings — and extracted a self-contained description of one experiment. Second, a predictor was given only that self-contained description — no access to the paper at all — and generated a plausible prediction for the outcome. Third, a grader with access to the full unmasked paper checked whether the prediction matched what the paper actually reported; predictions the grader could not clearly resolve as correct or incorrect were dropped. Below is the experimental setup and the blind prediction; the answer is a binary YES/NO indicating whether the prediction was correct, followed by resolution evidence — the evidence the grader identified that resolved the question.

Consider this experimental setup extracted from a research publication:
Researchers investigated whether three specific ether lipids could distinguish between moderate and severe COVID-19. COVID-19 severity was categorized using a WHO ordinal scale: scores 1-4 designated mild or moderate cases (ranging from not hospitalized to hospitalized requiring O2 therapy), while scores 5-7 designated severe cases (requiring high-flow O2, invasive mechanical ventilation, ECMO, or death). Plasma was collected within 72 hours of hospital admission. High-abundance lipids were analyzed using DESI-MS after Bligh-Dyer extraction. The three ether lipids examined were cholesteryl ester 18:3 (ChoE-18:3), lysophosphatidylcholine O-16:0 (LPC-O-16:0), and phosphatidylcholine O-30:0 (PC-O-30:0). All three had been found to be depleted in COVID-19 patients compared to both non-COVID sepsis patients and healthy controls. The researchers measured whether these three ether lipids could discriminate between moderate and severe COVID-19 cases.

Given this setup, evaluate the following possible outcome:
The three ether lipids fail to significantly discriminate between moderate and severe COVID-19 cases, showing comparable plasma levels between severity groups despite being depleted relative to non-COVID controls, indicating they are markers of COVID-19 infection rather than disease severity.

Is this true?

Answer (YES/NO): NO